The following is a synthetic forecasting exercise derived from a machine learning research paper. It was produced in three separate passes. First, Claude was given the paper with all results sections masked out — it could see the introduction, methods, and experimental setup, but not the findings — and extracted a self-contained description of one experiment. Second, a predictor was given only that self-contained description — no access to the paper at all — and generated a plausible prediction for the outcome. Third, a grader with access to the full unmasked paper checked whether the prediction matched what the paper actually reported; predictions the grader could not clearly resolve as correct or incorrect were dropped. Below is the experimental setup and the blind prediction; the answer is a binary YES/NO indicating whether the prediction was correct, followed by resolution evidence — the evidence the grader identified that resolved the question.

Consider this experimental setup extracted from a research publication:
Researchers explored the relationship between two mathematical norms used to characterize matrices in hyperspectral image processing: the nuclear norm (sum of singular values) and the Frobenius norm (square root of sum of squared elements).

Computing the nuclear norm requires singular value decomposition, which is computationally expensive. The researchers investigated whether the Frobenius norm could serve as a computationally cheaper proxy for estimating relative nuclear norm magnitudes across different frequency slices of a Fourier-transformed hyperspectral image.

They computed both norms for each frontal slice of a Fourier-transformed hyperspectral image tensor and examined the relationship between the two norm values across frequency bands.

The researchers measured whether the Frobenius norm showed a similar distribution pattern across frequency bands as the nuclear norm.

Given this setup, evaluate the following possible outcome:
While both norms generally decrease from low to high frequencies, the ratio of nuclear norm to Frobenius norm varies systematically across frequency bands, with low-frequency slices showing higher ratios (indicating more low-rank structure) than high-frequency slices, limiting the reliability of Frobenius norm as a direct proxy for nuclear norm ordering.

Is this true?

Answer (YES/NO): NO